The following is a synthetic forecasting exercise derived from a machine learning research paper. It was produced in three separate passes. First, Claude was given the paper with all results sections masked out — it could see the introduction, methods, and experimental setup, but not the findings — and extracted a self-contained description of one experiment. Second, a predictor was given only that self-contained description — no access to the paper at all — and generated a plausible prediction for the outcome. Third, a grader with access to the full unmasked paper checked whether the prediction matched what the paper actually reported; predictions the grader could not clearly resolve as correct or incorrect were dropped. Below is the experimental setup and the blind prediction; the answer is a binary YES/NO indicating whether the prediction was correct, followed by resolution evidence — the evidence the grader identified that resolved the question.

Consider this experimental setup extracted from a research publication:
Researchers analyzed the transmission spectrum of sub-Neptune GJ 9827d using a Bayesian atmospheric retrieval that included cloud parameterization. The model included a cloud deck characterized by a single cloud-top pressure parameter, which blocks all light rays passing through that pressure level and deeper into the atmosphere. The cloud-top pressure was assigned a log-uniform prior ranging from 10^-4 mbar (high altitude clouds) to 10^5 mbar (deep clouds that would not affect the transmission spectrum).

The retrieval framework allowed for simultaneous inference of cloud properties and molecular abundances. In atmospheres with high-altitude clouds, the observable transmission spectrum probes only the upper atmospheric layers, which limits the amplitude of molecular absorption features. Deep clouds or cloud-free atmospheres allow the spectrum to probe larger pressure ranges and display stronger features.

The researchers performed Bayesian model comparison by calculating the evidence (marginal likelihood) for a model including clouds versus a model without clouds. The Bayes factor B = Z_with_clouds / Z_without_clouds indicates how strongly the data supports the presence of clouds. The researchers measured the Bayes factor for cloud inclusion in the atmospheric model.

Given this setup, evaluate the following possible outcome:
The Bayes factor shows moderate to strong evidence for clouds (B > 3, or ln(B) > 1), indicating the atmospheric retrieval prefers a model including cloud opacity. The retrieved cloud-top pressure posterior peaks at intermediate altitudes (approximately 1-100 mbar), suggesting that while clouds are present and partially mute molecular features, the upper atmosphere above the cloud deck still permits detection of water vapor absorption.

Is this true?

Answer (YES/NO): NO